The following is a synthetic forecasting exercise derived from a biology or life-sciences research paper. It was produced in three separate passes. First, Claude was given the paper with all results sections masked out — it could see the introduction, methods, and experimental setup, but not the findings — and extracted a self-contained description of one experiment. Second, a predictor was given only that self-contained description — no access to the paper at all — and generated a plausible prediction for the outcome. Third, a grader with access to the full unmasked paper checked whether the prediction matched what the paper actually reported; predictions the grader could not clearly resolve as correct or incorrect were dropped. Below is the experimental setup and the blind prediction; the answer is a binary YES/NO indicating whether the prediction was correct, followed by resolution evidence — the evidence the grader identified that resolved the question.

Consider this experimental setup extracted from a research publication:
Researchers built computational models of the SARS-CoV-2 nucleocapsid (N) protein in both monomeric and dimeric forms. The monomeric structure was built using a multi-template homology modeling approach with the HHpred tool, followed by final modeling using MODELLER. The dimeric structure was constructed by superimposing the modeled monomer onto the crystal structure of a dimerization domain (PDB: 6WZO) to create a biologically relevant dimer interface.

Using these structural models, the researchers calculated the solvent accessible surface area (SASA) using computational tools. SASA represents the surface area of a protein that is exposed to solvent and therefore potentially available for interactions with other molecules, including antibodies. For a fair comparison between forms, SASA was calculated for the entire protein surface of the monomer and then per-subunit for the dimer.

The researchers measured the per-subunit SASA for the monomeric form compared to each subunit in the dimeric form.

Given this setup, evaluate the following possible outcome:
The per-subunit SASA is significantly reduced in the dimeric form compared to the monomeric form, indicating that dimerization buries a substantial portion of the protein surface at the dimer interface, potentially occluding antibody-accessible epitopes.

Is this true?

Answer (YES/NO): NO